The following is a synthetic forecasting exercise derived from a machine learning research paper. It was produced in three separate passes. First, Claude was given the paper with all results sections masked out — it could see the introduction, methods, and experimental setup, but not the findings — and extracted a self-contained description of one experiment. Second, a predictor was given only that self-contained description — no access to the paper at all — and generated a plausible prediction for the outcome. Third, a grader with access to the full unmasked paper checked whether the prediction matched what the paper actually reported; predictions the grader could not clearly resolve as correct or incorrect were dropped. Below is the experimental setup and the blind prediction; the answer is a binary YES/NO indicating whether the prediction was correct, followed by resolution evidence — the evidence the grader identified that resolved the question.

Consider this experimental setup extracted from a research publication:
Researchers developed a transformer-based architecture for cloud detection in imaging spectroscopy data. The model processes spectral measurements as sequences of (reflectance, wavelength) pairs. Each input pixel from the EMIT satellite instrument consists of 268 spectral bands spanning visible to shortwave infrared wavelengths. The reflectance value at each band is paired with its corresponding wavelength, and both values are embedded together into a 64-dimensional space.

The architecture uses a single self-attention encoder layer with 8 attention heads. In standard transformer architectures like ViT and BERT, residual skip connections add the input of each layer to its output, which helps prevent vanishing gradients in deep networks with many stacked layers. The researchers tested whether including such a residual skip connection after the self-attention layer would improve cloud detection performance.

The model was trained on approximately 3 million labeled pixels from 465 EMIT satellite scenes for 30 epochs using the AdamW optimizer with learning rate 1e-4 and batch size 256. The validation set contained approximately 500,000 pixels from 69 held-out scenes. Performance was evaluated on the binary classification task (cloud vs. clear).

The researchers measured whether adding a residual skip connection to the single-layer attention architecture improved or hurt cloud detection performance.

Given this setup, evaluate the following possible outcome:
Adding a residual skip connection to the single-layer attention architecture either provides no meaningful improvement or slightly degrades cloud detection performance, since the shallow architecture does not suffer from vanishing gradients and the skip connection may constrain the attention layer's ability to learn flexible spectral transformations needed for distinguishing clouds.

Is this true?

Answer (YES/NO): YES